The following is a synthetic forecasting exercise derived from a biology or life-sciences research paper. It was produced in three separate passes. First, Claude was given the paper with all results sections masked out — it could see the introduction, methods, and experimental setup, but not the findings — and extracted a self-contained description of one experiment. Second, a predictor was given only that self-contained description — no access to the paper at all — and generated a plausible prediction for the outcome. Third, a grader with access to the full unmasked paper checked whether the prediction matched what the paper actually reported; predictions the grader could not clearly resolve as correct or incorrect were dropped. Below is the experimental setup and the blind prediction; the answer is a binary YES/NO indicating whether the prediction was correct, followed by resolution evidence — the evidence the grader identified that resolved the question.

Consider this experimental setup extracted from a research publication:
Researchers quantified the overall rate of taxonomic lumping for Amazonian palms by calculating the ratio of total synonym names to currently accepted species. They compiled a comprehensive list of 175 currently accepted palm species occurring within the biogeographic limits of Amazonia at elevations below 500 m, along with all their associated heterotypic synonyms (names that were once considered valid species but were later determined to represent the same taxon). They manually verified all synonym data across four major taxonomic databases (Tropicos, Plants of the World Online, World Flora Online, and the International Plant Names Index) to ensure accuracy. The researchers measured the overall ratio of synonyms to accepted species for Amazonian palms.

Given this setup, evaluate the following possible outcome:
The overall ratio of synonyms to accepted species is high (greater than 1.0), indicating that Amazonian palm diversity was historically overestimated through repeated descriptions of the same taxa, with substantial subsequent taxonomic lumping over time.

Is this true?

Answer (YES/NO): YES